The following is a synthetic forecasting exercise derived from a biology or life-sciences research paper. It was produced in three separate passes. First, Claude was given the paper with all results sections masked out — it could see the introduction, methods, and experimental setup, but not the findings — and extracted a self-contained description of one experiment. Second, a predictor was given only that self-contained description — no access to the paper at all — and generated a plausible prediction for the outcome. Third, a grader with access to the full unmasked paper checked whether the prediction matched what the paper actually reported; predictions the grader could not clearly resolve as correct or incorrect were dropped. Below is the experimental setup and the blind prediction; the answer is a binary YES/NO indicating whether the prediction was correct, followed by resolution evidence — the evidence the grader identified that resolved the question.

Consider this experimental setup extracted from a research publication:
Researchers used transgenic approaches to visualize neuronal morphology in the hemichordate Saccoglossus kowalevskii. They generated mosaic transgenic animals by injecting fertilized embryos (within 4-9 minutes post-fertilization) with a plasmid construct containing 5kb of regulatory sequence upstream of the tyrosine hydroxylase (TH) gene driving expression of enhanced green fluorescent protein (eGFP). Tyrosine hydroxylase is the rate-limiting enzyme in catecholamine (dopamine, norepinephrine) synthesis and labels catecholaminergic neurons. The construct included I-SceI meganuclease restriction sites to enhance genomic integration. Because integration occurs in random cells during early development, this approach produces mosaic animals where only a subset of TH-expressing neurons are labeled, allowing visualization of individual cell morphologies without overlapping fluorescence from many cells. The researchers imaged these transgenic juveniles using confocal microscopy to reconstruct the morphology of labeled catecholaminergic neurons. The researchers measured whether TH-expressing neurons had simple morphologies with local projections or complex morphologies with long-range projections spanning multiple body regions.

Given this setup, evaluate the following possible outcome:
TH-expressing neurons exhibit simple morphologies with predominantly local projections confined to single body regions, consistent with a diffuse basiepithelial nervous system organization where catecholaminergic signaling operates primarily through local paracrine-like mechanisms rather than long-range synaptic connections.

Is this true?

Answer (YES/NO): NO